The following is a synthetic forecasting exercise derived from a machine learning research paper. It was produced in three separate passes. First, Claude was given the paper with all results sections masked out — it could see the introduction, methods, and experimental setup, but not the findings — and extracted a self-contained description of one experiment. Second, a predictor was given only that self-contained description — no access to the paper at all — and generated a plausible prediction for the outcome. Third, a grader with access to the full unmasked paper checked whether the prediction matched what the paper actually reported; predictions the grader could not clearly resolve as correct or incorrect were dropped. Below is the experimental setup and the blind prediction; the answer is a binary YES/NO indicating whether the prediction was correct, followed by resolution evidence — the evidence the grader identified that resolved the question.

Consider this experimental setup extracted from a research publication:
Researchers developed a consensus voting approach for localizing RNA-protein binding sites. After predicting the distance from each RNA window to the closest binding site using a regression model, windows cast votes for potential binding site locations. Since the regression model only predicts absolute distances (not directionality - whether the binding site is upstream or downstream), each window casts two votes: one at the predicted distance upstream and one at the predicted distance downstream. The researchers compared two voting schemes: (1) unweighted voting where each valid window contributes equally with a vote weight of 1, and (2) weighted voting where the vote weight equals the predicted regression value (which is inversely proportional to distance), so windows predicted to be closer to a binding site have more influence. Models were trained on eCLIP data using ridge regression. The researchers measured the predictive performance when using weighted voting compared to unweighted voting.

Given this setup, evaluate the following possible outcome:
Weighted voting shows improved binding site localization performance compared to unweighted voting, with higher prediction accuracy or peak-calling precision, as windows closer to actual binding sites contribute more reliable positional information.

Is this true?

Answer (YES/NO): YES